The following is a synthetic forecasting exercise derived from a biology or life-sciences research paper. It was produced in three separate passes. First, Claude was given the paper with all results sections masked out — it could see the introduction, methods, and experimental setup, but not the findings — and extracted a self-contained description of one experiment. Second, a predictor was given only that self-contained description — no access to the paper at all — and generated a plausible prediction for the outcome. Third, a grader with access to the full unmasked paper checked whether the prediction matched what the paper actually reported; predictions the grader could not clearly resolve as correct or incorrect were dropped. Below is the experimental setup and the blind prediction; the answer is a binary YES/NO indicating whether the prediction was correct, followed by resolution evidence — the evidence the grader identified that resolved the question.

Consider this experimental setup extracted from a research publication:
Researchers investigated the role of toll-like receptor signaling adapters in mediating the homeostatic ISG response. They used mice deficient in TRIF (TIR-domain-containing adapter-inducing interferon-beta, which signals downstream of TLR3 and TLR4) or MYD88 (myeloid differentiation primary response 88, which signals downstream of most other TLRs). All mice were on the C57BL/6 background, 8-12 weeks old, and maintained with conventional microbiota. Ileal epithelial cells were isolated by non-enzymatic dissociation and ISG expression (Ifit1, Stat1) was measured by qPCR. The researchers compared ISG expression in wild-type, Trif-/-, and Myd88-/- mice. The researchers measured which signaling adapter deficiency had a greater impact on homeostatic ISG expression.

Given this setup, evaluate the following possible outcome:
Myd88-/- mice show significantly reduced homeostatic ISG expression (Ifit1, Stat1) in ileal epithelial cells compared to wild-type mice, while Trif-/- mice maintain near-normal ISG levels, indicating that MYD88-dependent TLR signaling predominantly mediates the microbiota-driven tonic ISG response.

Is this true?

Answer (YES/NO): YES